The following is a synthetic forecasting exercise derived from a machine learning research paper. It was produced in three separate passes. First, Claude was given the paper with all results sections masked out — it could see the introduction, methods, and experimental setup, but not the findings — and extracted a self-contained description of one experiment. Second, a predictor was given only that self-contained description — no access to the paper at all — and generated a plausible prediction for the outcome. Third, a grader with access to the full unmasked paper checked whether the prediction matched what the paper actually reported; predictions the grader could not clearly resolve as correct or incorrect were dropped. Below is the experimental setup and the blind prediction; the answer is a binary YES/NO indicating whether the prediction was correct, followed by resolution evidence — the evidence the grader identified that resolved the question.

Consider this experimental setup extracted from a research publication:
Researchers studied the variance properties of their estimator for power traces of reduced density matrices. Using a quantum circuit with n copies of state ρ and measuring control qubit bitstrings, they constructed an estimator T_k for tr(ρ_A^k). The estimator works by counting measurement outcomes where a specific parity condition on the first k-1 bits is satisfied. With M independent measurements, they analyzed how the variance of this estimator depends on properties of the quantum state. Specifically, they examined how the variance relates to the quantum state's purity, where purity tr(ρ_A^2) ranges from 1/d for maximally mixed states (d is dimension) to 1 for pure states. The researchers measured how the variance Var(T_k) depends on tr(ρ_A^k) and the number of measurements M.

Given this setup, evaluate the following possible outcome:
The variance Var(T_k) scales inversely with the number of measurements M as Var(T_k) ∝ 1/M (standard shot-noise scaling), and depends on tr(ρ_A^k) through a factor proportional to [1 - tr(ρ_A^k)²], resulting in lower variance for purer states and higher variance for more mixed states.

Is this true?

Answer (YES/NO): YES